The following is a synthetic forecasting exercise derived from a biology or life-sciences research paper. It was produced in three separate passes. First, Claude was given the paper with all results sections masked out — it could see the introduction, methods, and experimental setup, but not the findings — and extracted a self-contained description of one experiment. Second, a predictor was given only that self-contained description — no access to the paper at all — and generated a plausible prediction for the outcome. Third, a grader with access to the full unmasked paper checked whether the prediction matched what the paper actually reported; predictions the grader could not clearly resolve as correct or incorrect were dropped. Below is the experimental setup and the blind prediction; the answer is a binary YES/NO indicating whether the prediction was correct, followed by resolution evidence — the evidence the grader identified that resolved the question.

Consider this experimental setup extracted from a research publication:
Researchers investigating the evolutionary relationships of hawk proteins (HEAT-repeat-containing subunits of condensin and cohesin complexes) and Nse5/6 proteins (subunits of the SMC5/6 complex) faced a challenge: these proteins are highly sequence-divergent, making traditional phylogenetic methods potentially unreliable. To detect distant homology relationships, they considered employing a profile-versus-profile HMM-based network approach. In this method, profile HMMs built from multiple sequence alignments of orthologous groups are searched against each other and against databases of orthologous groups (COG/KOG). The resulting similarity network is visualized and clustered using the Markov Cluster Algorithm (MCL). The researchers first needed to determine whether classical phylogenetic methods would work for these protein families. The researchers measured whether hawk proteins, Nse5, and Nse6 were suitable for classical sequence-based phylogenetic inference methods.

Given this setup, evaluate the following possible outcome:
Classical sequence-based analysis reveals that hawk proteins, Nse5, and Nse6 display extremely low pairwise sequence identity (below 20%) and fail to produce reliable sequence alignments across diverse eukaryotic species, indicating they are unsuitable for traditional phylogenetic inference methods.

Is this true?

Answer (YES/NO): NO